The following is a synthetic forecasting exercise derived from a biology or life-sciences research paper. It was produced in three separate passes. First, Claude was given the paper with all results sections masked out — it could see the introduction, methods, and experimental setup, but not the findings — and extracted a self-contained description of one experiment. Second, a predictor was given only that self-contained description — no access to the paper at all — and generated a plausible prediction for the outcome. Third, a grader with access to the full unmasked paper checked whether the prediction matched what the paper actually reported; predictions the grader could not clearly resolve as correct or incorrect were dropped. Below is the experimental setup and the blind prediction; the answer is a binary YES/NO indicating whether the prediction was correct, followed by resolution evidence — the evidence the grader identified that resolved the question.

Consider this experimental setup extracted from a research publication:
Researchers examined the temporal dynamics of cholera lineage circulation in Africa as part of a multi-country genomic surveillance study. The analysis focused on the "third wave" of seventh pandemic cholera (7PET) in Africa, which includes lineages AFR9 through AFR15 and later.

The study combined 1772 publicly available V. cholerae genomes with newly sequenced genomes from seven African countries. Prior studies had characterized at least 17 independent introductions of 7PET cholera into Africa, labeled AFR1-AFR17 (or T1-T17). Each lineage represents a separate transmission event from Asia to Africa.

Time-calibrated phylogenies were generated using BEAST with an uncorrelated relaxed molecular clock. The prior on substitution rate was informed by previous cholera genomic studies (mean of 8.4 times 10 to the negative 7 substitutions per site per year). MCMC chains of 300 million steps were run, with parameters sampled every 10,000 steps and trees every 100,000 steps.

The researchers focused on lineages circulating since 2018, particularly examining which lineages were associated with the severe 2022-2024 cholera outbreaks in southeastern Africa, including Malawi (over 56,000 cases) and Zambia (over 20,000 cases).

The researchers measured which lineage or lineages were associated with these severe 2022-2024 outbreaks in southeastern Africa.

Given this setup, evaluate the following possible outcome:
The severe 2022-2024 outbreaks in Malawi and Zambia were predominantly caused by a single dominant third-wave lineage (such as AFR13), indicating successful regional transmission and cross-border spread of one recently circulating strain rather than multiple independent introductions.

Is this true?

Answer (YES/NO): NO